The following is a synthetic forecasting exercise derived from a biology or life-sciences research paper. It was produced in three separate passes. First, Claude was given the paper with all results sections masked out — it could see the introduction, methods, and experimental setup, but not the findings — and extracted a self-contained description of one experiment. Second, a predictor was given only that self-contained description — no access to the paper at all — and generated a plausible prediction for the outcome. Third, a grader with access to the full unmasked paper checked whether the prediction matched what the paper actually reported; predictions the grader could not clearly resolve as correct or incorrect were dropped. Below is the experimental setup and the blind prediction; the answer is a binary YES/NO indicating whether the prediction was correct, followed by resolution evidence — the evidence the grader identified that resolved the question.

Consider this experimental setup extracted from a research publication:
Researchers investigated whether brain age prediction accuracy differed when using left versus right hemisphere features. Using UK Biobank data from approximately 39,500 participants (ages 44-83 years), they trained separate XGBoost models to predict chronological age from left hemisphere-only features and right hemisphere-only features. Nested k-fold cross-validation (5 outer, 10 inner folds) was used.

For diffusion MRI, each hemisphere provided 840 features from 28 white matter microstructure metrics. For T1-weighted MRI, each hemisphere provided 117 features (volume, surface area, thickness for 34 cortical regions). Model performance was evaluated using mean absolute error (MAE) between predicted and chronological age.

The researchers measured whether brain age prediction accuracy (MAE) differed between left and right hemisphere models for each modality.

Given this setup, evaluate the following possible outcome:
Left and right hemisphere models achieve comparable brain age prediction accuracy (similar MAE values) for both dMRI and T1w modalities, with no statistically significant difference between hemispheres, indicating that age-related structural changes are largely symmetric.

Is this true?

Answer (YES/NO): YES